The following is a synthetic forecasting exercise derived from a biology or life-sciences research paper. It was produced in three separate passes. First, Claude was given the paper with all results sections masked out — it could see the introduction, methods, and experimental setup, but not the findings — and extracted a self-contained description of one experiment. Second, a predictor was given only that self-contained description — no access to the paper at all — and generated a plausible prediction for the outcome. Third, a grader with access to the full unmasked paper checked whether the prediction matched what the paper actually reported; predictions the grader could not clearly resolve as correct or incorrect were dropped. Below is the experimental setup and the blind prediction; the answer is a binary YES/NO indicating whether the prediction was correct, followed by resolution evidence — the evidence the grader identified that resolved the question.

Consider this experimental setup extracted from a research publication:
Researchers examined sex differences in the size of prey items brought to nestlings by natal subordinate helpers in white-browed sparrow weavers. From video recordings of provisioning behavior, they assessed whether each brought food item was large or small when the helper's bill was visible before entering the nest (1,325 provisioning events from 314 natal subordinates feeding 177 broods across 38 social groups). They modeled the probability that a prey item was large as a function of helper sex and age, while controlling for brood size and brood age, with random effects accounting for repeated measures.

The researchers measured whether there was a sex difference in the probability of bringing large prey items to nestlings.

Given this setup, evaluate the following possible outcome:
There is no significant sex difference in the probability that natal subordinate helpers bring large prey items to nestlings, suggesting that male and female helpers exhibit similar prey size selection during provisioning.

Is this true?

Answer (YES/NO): YES